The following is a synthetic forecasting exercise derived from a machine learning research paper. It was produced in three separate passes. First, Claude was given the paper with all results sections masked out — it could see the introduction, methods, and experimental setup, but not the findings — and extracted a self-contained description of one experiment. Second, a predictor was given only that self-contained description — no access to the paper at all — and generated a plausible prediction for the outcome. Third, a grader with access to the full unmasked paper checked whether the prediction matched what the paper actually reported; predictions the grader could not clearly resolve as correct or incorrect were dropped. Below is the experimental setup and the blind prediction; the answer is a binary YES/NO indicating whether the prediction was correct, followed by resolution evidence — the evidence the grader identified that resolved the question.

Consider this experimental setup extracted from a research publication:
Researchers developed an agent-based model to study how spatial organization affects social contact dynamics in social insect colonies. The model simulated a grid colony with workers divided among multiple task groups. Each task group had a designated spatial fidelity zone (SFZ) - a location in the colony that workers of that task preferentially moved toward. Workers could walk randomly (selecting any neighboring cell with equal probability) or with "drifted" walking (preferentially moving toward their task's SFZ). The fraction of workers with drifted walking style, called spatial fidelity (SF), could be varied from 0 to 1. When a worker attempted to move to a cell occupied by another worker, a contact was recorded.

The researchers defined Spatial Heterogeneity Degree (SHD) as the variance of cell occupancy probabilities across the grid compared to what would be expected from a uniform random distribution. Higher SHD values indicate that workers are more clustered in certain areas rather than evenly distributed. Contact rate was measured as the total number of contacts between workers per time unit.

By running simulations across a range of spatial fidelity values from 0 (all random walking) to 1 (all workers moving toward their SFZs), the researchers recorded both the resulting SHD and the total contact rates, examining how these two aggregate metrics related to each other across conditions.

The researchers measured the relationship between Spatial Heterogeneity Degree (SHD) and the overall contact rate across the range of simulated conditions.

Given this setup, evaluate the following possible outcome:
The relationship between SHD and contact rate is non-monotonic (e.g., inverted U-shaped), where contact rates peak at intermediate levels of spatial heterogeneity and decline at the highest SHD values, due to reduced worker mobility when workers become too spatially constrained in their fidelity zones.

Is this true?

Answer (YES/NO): NO